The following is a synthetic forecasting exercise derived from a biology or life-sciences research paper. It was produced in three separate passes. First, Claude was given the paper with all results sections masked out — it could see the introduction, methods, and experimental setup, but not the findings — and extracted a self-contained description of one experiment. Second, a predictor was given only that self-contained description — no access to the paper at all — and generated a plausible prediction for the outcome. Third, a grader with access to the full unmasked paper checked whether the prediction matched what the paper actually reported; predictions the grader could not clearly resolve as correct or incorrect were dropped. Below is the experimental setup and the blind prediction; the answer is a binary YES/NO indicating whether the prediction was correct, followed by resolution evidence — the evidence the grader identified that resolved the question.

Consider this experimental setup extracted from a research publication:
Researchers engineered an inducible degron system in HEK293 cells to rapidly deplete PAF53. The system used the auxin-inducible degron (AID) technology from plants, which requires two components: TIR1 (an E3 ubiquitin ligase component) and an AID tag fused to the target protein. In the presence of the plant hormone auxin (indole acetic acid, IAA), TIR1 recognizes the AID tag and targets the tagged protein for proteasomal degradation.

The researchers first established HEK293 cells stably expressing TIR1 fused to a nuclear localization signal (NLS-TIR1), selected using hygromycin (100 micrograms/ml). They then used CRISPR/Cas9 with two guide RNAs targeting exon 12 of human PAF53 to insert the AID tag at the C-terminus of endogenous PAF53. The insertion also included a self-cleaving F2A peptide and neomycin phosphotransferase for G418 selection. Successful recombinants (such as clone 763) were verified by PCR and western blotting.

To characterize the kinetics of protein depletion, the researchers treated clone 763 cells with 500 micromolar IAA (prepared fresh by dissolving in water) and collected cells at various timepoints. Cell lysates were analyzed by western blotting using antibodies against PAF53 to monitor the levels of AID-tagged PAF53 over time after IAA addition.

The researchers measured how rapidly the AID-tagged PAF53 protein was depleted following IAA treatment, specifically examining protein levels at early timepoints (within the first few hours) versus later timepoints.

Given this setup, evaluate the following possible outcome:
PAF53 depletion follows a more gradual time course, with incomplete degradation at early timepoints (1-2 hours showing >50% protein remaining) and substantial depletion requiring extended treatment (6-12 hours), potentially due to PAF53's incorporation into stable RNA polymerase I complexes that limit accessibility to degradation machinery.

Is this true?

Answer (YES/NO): NO